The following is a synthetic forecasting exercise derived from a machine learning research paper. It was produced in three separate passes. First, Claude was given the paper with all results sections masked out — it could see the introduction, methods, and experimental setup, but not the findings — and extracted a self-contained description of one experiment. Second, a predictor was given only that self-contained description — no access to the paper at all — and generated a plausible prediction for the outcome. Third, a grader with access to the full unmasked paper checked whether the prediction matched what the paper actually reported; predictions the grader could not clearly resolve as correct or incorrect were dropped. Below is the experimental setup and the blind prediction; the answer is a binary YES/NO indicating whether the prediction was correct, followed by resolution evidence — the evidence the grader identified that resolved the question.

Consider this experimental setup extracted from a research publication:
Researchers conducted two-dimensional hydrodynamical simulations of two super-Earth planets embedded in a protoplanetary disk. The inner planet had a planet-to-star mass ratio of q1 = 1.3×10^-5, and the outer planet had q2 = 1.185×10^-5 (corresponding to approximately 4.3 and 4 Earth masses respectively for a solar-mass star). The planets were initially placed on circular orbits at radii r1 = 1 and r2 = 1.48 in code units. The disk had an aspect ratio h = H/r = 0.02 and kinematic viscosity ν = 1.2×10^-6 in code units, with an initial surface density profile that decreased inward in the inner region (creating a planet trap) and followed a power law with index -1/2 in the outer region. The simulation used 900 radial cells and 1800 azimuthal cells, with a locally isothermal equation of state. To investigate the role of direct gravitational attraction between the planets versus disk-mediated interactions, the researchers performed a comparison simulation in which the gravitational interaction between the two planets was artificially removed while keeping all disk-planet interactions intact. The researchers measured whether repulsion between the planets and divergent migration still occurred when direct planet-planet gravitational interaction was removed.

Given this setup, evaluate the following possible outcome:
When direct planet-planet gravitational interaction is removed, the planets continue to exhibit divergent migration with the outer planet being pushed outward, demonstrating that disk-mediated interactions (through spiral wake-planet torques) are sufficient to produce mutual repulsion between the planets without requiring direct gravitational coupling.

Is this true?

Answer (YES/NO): YES